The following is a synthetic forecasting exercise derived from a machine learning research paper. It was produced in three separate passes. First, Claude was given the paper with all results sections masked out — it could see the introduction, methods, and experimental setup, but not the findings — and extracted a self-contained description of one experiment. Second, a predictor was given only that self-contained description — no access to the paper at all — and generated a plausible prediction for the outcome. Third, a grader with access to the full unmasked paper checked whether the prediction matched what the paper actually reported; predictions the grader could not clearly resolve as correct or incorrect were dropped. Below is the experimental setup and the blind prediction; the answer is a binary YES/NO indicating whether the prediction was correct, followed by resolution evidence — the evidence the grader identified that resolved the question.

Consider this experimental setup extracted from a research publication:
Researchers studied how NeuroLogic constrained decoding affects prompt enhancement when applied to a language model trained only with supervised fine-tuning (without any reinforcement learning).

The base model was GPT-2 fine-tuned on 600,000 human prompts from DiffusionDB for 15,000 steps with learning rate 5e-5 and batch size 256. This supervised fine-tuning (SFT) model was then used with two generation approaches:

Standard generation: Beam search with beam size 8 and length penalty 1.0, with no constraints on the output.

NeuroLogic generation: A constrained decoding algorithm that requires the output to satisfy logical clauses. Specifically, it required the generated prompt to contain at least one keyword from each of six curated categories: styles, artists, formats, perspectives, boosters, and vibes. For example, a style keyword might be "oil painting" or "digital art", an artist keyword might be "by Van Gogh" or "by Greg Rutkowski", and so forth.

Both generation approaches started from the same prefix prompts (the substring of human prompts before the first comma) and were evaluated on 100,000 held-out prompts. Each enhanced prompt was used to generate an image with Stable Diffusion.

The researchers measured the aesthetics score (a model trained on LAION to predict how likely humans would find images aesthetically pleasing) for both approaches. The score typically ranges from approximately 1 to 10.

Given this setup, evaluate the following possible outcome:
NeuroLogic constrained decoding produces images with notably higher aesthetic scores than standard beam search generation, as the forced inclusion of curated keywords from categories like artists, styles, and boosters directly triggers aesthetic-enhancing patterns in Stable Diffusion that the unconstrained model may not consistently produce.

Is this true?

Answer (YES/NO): NO